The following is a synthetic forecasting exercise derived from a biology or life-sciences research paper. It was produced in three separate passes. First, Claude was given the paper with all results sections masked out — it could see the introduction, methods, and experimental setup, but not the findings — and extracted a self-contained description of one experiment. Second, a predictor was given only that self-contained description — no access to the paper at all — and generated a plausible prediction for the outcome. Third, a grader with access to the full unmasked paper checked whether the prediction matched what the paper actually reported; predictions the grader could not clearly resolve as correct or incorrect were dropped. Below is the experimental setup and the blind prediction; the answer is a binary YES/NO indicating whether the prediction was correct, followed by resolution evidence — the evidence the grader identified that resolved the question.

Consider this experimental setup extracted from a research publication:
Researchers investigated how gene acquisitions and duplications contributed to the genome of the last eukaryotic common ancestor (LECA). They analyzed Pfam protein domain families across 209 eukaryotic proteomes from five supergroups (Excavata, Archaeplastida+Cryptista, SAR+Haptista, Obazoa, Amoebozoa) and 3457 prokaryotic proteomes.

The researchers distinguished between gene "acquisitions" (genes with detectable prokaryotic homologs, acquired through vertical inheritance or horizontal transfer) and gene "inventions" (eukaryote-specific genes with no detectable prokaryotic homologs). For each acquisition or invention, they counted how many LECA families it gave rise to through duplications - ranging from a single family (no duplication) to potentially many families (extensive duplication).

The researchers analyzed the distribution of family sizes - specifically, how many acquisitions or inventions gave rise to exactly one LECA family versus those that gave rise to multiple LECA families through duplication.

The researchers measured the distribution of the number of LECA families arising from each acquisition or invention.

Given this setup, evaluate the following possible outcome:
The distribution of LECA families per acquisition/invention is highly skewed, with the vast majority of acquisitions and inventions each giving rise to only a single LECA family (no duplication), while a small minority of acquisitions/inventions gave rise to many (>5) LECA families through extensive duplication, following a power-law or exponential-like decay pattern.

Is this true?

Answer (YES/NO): YES